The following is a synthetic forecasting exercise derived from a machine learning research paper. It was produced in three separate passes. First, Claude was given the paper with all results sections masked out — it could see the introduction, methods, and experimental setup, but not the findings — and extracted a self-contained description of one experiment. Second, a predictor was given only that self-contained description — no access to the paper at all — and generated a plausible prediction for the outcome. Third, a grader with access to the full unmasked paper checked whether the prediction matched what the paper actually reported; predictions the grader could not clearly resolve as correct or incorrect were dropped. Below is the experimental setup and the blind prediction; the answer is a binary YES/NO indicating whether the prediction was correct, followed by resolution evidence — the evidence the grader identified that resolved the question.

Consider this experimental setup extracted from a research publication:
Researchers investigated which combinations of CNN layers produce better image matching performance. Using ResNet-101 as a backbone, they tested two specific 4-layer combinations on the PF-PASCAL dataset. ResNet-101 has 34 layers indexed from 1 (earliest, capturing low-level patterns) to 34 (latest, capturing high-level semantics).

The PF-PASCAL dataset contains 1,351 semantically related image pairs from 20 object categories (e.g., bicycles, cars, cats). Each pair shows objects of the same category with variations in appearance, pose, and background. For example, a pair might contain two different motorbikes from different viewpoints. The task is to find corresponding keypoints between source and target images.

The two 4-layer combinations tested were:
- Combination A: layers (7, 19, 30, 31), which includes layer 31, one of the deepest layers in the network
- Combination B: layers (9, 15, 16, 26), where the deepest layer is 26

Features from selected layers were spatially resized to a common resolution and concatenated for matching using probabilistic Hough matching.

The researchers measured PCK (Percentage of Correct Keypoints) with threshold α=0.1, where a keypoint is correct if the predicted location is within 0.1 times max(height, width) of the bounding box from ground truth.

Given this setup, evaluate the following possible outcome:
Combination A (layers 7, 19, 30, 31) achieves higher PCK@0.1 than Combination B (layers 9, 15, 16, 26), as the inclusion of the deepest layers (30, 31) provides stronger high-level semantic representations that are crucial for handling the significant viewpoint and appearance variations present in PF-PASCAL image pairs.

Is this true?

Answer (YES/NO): NO